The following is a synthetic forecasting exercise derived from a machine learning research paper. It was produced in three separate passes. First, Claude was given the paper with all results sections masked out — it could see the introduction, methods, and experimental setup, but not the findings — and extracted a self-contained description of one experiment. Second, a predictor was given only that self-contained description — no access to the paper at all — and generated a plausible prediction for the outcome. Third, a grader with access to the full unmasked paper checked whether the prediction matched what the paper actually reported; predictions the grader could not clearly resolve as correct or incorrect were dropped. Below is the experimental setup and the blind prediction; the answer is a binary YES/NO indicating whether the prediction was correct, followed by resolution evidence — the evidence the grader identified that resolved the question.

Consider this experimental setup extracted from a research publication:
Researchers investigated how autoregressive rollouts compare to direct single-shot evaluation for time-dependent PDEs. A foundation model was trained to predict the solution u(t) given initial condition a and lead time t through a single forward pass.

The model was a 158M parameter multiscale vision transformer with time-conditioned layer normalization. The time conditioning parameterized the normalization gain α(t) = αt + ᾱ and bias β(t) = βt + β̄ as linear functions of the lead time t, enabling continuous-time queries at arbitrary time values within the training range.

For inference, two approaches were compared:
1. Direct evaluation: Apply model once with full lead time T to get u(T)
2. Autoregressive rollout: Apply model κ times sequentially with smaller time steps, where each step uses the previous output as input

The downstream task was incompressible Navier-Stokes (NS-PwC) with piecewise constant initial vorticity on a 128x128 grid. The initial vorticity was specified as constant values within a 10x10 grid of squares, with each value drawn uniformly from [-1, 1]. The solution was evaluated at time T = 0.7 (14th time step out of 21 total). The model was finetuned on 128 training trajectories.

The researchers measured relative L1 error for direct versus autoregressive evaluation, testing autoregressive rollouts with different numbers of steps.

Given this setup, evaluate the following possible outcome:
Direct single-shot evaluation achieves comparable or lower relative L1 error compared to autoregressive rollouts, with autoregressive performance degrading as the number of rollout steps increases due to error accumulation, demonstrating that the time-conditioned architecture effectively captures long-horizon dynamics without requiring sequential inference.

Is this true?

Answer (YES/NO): NO